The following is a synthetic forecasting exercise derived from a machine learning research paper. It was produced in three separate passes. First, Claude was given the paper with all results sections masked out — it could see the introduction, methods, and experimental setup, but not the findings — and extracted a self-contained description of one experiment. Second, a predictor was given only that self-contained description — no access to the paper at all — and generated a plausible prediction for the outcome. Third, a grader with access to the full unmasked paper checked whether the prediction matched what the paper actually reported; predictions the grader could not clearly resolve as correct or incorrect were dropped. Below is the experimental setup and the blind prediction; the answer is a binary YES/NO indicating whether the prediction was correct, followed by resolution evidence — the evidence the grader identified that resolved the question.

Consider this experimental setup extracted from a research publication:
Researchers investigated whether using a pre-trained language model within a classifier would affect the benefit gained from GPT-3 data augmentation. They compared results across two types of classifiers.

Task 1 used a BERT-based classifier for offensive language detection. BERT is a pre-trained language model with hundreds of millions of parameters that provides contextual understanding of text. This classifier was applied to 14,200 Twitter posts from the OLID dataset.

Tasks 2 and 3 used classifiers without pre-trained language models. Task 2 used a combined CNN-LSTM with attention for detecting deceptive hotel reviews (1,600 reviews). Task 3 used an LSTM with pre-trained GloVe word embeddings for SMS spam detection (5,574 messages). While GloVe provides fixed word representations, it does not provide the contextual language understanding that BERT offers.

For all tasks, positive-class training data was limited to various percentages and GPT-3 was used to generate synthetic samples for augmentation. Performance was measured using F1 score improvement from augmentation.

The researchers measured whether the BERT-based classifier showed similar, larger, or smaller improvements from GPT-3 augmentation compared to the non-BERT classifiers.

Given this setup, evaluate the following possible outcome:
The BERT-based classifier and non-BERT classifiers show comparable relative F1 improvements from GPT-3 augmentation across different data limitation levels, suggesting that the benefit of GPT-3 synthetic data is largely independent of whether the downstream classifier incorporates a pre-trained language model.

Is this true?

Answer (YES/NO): NO